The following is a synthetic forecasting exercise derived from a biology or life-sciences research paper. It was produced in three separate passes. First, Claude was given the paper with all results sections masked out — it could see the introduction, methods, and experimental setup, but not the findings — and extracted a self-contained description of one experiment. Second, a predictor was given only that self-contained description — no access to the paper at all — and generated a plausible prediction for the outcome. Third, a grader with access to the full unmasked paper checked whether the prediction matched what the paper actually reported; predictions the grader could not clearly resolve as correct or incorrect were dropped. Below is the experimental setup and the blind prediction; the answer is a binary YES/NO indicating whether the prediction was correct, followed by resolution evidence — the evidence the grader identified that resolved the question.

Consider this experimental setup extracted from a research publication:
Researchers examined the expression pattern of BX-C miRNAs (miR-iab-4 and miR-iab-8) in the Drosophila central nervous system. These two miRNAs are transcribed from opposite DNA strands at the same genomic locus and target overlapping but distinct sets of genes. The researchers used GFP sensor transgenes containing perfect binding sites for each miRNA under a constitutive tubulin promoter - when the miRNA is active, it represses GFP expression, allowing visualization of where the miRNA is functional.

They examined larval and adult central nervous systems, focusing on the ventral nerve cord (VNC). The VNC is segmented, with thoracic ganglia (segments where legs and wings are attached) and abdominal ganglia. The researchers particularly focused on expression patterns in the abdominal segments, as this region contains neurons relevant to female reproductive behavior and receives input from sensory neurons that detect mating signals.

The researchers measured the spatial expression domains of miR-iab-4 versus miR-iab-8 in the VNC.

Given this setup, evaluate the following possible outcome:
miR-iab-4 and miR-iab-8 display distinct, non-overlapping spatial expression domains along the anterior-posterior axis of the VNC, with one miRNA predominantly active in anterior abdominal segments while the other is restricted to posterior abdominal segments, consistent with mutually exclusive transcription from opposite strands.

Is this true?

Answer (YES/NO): YES